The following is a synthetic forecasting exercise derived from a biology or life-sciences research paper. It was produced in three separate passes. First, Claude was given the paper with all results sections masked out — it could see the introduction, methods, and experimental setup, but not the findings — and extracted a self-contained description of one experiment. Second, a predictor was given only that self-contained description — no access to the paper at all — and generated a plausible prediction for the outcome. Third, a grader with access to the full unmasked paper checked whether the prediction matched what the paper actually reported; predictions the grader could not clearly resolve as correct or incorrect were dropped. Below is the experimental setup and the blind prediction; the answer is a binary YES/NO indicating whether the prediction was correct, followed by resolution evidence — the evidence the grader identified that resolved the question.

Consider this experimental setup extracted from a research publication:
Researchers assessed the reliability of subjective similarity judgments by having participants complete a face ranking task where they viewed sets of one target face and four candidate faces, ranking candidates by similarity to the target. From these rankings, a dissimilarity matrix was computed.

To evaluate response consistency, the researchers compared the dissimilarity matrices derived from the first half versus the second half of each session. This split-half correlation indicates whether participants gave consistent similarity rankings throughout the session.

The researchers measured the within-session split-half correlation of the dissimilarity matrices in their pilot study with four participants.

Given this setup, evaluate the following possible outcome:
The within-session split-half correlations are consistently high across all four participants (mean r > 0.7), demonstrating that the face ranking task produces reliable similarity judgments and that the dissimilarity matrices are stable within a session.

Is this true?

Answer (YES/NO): NO